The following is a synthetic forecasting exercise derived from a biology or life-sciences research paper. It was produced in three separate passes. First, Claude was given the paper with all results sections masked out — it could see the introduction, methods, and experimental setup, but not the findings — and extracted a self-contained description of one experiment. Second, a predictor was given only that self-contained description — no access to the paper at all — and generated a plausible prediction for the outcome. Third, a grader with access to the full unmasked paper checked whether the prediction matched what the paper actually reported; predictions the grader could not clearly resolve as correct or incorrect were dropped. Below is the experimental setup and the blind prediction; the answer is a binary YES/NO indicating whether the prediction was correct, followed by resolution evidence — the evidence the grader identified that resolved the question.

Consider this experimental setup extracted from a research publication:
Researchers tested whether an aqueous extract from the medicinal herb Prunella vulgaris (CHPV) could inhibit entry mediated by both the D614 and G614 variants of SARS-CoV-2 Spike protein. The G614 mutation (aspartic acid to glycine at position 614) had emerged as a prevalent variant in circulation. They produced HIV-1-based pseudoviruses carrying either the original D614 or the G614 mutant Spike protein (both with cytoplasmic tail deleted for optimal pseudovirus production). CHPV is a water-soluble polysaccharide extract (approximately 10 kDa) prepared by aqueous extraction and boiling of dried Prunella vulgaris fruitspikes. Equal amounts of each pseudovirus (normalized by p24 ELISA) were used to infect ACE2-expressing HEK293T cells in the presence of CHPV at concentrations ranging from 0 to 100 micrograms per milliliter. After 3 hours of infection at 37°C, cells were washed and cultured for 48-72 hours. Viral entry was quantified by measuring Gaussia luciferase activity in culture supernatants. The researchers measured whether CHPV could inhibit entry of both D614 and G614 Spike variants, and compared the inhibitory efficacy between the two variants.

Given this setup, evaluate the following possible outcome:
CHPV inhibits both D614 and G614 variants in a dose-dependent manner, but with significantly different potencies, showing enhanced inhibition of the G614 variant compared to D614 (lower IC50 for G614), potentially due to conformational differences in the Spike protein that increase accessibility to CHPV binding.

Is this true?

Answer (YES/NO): NO